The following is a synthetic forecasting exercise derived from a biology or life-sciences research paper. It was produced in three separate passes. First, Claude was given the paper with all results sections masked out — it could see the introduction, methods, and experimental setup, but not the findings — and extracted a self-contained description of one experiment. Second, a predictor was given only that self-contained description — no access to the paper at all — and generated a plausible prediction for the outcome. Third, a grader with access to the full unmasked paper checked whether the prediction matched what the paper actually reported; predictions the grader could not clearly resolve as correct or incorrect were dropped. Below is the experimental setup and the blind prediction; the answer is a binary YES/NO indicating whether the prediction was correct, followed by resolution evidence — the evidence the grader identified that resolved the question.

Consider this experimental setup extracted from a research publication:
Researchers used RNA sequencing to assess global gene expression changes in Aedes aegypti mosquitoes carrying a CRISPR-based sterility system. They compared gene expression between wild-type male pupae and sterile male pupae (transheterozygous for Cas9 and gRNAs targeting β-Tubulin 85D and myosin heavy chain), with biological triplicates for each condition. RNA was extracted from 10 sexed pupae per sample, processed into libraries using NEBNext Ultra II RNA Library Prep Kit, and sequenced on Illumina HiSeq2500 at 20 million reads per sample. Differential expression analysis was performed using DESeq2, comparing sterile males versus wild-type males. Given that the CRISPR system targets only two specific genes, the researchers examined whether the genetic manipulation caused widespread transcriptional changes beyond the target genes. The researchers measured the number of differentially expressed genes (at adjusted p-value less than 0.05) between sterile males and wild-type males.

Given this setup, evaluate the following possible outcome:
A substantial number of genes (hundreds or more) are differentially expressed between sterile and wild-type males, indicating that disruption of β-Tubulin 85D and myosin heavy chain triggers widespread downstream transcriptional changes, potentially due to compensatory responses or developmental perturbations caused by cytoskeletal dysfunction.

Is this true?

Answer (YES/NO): YES